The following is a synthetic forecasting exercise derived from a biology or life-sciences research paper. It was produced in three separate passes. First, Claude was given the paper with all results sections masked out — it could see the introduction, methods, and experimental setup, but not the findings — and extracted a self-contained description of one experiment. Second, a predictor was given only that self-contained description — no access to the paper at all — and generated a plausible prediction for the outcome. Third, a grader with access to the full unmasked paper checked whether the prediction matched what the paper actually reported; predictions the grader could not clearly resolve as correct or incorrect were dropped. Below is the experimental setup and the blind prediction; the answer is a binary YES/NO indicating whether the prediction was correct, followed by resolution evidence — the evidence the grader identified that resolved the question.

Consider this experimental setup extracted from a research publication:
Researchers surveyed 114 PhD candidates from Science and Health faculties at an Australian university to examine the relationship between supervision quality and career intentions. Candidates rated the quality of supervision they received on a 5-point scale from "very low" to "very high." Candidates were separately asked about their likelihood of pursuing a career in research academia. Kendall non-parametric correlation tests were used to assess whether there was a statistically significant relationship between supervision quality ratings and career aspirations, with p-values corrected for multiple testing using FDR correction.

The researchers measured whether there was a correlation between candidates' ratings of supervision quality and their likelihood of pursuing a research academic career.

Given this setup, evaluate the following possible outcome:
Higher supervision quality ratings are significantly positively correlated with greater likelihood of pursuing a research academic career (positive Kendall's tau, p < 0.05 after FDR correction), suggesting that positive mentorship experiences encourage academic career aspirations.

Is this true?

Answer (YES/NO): YES